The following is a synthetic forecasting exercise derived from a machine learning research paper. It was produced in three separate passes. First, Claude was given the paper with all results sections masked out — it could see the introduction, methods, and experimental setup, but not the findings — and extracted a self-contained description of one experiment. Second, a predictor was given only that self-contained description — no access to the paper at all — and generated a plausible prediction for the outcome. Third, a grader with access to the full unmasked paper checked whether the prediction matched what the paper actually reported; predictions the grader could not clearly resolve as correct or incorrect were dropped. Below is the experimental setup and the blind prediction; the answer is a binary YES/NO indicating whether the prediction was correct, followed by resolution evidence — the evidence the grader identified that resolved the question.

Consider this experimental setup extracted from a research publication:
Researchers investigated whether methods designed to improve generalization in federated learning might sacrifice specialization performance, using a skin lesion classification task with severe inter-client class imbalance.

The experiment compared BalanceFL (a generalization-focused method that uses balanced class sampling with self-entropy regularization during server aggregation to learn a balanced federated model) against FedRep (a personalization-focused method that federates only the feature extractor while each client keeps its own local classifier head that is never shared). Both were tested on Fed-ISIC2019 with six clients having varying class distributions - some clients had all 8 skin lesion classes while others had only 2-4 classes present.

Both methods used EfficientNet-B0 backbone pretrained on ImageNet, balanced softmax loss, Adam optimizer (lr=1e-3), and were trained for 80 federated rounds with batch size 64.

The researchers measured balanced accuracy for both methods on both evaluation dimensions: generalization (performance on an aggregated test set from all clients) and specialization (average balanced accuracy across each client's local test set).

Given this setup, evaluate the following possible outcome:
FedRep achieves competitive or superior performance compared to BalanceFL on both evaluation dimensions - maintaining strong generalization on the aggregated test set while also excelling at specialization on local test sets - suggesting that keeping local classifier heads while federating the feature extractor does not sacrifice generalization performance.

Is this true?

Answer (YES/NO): NO